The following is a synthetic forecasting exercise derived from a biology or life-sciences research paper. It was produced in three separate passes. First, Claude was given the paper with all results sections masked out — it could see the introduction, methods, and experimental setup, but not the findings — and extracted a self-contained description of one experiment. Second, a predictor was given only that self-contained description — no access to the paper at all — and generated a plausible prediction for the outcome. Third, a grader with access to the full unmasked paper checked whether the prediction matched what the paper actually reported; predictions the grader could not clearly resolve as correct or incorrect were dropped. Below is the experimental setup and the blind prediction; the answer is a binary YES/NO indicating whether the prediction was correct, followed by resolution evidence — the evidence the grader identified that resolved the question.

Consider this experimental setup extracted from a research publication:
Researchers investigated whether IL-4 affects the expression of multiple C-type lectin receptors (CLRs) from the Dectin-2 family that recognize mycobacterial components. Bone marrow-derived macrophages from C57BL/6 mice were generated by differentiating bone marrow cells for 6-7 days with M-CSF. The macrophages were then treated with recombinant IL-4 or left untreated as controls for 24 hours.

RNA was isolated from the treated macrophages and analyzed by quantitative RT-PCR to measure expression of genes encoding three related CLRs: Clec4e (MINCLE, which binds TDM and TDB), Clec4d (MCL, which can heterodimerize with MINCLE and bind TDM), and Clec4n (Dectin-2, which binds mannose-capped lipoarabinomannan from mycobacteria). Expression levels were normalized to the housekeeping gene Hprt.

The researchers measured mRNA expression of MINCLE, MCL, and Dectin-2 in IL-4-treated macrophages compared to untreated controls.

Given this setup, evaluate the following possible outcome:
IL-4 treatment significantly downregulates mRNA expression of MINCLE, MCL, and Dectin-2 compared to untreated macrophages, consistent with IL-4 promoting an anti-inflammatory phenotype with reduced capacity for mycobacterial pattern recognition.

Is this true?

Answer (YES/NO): YES